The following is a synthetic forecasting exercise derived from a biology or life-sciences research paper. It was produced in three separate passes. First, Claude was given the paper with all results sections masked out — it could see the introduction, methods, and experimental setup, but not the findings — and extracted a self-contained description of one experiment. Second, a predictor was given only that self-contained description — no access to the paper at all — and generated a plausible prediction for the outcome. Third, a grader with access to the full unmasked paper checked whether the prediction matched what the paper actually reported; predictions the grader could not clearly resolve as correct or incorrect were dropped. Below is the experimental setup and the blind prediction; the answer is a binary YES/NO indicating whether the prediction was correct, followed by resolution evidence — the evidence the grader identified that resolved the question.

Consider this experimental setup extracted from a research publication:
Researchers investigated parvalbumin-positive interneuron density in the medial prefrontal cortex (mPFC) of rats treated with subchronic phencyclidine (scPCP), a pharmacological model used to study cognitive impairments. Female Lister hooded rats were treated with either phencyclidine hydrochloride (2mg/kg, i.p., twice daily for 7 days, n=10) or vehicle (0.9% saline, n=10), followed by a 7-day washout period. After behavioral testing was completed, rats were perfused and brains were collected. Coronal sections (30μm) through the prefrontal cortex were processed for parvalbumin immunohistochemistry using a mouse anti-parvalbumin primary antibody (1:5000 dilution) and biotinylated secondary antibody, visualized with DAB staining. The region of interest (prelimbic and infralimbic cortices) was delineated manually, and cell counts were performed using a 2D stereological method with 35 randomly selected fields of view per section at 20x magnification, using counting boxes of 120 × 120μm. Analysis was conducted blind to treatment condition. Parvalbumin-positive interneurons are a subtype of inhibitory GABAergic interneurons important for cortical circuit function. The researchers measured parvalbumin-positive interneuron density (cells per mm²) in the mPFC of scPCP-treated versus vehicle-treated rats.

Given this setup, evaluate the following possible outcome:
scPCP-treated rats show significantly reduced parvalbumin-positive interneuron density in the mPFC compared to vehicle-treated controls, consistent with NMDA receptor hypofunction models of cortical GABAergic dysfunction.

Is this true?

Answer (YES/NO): YES